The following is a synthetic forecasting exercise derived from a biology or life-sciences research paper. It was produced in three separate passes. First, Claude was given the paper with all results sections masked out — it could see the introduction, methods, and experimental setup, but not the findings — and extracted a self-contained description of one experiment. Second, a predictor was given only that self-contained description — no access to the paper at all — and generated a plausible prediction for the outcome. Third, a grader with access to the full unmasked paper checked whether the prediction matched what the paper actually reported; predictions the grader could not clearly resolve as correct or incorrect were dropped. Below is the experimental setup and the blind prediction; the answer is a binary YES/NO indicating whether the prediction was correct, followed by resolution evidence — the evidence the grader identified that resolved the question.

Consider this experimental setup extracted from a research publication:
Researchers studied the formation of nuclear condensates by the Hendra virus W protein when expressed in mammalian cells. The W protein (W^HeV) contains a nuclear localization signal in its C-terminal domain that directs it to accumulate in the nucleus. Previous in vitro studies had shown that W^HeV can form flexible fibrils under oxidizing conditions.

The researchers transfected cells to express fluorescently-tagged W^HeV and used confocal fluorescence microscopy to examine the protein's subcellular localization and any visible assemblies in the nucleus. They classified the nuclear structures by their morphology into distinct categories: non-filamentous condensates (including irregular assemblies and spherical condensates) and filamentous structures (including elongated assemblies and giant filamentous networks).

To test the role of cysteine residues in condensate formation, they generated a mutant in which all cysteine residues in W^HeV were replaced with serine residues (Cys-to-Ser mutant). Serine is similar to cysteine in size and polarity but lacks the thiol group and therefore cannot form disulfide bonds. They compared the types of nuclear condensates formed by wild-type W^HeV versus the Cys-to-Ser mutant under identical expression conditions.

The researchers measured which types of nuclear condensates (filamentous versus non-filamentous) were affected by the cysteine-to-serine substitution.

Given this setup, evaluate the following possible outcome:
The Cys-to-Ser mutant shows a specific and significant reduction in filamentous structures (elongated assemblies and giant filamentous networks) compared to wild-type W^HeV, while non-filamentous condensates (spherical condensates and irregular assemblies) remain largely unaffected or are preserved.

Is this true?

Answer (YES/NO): NO